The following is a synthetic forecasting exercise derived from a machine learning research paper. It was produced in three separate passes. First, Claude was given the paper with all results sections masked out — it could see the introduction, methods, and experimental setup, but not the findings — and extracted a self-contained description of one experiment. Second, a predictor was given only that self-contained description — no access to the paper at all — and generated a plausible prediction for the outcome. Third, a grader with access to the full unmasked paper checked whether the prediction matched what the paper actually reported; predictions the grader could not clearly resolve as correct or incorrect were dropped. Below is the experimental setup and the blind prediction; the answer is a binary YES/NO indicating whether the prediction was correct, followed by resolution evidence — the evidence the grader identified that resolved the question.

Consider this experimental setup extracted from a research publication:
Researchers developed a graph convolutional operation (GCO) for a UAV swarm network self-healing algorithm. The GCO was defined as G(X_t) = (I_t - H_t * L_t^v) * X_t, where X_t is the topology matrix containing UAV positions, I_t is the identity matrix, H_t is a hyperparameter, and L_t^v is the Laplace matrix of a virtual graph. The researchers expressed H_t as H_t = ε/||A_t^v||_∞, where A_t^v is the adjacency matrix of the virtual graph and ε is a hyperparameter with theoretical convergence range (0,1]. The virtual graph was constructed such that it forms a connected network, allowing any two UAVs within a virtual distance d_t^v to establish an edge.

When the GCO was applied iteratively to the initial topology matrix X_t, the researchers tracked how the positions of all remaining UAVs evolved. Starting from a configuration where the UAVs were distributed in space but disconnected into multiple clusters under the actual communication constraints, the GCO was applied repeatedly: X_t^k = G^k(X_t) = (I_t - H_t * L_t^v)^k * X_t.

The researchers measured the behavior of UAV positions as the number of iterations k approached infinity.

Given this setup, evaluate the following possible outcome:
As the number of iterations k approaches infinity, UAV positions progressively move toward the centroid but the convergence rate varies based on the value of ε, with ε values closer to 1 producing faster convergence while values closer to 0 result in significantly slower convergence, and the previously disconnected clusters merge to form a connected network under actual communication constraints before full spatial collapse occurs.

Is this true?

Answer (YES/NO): YES